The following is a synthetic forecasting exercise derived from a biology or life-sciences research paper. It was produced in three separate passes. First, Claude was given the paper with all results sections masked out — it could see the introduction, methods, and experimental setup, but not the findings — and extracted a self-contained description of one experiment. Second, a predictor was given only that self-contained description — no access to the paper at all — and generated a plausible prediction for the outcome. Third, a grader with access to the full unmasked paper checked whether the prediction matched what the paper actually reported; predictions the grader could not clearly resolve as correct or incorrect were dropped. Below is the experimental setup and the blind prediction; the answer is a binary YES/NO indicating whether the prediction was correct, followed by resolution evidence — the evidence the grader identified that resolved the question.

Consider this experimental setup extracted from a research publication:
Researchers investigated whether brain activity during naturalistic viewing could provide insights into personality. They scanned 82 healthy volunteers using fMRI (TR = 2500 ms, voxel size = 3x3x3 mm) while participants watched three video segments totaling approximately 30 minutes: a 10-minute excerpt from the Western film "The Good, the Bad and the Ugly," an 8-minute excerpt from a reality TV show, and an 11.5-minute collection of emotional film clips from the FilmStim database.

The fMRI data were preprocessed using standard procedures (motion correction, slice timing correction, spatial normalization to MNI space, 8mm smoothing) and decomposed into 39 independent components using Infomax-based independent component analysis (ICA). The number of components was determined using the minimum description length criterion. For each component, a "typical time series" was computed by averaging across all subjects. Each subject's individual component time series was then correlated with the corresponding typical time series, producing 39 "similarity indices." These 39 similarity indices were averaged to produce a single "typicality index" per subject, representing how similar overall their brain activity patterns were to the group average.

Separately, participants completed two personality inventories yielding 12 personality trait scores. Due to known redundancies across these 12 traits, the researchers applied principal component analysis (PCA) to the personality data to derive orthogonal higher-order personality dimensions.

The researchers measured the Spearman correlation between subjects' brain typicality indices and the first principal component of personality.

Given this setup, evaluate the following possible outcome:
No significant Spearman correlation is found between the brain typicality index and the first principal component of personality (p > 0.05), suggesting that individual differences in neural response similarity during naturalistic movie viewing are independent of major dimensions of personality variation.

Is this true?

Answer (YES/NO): NO